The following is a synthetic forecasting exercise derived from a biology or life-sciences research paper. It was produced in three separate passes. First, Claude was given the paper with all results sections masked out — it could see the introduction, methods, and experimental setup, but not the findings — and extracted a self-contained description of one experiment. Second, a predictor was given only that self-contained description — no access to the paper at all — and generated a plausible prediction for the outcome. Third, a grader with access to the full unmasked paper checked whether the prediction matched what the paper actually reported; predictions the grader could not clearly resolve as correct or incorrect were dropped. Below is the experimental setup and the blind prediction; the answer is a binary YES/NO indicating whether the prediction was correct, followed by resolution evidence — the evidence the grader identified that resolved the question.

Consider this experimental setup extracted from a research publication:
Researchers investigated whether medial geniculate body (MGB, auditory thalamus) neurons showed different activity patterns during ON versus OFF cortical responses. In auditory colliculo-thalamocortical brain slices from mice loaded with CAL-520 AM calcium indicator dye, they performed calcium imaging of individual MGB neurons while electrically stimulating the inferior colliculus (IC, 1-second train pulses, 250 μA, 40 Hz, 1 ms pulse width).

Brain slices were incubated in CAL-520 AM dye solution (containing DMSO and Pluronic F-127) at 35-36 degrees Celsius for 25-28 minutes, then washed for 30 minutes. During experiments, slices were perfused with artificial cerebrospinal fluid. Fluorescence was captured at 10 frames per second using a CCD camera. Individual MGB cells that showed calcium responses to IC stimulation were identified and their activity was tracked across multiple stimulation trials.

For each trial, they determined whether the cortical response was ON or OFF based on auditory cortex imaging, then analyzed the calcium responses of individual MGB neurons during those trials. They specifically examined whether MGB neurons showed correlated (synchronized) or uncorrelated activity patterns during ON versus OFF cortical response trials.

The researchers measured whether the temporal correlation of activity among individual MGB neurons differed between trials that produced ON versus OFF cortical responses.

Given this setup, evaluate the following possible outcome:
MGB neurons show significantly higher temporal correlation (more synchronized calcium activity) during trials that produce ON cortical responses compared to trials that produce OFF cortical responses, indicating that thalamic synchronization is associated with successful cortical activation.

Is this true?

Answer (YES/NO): YES